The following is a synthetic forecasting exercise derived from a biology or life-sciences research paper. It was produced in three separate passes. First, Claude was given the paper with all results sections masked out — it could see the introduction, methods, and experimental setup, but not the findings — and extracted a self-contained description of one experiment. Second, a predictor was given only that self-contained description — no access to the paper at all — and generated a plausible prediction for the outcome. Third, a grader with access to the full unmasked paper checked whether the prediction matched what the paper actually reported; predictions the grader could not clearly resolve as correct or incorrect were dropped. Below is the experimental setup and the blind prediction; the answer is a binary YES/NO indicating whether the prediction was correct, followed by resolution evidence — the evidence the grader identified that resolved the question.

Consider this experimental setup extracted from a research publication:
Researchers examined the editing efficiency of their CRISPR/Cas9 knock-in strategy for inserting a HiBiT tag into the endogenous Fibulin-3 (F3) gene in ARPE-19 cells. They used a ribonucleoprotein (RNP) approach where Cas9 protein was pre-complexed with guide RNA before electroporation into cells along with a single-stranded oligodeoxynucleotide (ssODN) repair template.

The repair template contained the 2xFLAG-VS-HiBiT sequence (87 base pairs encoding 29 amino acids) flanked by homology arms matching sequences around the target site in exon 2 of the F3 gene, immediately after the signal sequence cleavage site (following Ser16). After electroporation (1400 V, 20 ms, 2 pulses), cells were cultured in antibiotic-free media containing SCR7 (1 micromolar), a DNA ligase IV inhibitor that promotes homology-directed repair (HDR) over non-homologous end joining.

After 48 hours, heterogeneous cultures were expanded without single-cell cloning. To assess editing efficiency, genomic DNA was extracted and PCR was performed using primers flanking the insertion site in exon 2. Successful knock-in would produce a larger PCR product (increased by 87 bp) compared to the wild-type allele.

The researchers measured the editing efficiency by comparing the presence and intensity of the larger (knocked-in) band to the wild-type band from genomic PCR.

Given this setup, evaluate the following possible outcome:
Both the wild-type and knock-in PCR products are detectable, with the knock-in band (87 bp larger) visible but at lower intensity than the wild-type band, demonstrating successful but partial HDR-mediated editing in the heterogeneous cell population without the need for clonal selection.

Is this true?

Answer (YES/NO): YES